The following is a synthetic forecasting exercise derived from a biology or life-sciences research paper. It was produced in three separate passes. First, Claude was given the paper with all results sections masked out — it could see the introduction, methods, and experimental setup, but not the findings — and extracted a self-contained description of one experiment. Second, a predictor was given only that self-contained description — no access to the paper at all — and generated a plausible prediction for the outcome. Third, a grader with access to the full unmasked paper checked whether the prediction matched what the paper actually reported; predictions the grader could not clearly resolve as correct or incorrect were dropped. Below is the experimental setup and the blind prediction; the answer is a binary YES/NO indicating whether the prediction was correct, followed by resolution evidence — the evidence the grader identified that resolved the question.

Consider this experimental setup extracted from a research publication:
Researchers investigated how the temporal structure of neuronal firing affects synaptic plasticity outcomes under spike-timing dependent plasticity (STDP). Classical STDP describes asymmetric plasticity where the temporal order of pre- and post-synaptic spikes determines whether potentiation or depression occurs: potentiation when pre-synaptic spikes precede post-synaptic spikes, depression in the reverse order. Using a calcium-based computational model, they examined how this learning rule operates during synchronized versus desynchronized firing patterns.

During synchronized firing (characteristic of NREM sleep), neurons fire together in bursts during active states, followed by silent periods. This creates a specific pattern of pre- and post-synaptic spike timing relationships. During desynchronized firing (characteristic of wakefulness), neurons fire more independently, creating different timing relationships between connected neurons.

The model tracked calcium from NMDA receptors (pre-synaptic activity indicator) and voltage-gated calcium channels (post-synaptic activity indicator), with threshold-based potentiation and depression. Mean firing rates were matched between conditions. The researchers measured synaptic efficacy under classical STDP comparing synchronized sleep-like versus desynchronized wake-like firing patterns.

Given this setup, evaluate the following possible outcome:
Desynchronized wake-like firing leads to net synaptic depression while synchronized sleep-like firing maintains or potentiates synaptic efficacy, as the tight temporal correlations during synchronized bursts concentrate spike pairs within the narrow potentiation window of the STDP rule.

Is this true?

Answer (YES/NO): YES